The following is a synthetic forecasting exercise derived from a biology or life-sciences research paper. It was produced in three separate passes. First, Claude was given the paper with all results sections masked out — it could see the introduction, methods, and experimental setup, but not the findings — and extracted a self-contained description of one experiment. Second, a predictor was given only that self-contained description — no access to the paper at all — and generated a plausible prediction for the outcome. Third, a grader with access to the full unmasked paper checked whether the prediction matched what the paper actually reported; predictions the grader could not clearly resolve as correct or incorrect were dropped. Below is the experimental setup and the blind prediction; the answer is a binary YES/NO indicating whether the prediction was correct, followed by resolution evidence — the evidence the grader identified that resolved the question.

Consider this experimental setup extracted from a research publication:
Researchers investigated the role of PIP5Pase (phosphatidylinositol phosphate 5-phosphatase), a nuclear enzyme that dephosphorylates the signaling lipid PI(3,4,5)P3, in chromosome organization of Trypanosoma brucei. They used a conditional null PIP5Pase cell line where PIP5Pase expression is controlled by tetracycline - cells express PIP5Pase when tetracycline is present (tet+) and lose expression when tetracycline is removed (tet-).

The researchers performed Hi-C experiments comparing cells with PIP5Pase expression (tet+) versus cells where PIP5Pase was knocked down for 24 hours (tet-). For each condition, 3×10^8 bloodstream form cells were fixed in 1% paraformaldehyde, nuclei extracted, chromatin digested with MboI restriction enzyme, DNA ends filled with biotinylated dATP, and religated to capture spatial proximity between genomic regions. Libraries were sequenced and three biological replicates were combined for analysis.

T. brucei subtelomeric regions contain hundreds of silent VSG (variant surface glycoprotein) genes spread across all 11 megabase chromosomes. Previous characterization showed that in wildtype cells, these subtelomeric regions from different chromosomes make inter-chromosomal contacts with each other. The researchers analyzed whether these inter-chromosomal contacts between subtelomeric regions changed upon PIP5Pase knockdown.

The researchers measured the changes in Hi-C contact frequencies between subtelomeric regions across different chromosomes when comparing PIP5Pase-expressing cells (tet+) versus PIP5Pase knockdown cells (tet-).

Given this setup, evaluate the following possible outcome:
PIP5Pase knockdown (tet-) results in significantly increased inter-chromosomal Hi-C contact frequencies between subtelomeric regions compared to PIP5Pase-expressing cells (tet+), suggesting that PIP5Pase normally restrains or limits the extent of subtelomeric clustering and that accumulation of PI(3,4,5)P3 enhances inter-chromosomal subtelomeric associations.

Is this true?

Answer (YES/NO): NO